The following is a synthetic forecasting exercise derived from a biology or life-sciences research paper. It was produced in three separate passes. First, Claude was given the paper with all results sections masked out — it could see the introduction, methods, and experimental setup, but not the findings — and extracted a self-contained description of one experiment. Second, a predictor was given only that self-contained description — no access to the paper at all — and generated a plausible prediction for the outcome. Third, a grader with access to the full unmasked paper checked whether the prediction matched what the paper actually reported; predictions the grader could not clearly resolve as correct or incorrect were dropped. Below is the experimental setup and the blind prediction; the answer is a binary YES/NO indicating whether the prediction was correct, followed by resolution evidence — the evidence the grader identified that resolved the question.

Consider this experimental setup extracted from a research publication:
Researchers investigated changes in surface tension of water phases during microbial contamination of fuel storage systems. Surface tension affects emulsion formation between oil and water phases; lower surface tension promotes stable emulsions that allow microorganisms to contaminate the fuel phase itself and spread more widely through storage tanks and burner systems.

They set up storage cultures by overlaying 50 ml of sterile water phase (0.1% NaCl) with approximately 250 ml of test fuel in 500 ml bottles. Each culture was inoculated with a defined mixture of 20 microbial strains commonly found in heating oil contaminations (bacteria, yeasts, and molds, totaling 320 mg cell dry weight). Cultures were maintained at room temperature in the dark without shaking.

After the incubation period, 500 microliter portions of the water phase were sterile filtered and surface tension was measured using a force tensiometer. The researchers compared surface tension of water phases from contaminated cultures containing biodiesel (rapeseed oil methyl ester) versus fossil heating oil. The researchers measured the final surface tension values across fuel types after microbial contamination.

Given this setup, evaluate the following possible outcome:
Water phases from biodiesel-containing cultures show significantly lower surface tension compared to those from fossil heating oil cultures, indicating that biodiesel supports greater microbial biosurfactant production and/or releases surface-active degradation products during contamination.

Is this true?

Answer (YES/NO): NO